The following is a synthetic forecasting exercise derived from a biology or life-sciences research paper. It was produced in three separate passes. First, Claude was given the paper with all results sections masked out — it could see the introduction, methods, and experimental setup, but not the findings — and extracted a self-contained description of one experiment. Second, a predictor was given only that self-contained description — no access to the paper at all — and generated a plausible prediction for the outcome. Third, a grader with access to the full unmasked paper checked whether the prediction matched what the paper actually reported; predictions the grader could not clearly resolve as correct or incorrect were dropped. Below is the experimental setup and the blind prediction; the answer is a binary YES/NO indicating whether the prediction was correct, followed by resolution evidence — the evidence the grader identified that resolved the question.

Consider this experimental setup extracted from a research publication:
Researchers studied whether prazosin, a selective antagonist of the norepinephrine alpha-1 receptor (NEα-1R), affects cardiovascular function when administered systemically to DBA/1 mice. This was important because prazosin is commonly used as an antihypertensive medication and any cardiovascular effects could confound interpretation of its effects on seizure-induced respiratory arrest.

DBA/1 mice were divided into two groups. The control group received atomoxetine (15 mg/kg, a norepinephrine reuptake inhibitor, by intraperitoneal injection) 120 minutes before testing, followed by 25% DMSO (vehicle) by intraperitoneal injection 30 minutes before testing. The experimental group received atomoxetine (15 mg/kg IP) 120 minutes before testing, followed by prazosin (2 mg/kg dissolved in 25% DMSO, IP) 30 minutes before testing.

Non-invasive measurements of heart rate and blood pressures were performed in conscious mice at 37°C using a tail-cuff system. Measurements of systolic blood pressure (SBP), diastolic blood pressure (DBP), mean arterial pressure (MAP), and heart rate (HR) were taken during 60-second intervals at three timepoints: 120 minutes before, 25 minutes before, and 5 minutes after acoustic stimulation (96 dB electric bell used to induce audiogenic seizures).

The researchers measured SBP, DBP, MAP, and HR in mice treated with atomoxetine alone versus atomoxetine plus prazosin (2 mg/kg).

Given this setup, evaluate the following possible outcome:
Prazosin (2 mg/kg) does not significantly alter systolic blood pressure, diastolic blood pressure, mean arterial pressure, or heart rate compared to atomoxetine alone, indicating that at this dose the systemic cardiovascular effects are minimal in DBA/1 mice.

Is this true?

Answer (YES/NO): YES